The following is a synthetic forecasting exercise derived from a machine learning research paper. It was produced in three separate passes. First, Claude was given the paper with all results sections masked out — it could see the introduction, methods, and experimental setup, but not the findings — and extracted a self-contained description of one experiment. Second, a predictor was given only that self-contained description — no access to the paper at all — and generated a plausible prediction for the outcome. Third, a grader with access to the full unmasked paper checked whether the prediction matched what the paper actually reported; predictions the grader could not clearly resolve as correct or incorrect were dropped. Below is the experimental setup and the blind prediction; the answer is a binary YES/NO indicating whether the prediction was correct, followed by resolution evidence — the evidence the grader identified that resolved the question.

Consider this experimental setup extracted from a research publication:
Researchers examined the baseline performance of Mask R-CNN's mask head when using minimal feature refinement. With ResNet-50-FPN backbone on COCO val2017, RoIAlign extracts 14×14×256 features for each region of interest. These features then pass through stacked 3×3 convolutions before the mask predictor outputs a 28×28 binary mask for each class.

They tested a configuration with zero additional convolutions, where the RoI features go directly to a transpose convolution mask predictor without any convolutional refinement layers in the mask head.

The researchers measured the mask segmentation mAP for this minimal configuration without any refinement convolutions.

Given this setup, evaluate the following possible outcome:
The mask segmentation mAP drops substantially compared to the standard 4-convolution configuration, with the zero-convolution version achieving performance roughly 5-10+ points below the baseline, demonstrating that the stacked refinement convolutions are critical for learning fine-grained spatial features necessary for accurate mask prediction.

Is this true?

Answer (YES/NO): NO